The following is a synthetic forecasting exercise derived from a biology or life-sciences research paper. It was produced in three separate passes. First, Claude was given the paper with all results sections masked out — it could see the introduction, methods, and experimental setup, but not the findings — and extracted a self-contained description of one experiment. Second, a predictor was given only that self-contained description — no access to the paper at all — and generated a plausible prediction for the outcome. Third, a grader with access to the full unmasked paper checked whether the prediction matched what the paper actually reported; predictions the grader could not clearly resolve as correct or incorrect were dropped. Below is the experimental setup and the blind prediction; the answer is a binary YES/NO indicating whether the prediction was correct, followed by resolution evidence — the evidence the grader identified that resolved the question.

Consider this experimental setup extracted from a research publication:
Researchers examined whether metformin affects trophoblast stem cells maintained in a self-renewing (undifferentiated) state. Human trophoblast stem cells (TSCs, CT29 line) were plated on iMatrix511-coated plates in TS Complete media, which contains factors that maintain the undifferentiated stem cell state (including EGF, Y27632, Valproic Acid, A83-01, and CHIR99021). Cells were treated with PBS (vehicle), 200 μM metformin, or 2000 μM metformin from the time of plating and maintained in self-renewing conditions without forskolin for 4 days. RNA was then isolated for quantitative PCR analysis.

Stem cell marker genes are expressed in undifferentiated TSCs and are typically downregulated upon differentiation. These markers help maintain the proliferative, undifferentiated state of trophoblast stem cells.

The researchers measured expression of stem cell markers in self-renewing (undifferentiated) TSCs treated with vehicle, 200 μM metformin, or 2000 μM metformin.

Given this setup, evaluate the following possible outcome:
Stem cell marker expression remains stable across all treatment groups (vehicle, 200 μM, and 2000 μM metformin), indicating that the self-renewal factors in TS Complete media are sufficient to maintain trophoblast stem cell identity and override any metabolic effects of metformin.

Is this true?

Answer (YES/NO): NO